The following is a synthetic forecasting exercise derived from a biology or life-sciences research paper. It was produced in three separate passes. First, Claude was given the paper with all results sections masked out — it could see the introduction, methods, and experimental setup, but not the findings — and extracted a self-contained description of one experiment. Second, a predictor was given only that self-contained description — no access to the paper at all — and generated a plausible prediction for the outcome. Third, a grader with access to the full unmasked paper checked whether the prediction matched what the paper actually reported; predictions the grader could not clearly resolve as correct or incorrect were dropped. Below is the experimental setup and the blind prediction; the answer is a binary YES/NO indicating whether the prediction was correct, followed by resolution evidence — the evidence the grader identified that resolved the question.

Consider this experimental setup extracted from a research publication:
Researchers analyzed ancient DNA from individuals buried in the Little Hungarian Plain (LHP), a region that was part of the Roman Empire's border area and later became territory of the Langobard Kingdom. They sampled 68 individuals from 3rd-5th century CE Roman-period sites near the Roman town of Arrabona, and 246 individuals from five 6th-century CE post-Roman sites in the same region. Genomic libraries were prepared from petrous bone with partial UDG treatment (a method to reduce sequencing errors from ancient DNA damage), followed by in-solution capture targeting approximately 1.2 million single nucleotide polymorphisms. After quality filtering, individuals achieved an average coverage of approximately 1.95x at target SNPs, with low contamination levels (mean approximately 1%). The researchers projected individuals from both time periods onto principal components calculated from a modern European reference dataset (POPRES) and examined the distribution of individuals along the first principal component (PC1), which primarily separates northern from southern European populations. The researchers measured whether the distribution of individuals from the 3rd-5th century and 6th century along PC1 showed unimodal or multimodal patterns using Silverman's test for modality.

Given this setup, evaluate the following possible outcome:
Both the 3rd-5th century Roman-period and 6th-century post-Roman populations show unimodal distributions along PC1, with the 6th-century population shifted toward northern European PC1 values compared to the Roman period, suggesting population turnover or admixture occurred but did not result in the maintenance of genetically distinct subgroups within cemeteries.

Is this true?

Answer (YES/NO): NO